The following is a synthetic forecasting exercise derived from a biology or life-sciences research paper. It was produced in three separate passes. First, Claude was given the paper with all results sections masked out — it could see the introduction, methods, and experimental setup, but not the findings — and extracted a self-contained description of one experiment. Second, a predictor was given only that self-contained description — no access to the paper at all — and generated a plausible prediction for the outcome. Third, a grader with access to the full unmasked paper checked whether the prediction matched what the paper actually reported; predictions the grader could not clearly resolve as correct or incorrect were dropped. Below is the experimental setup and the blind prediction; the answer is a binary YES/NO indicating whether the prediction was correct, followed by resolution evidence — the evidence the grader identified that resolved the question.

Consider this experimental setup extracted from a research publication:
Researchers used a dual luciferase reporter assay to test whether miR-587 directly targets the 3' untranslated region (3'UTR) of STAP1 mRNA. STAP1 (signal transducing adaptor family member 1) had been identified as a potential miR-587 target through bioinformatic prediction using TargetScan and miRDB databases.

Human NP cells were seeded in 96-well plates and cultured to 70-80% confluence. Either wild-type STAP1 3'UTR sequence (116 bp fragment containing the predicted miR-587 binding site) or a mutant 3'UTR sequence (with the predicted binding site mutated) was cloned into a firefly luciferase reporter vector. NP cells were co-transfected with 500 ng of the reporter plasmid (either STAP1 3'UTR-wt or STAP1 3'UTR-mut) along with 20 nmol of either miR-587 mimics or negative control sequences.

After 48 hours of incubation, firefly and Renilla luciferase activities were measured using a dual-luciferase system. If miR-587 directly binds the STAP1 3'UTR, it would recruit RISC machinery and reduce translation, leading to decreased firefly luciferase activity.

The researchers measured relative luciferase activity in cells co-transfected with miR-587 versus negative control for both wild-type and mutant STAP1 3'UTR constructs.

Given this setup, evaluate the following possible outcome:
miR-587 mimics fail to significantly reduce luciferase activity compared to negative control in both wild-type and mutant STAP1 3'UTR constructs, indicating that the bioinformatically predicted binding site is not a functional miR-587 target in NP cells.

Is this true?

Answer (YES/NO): NO